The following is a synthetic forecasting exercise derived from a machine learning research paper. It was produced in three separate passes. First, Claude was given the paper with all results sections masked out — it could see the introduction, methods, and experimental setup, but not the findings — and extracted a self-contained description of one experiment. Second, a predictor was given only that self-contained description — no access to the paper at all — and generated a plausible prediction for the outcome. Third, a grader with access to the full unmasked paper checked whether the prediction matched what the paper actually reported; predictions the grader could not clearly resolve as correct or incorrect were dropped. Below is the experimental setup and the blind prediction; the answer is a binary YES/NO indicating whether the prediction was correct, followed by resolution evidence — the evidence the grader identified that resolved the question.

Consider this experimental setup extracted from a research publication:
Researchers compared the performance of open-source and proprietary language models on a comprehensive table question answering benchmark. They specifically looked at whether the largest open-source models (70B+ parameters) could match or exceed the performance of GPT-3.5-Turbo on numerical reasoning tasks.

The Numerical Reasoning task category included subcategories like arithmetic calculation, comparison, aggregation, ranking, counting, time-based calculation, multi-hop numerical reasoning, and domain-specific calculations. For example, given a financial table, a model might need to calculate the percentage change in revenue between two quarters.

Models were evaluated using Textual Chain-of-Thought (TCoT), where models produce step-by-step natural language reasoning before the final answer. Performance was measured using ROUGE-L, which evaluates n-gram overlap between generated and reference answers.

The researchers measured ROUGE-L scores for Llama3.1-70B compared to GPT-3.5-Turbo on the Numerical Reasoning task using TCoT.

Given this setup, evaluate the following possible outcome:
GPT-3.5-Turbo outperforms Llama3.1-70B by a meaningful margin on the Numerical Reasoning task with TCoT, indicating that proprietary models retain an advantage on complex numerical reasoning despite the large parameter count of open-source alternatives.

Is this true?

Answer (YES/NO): NO